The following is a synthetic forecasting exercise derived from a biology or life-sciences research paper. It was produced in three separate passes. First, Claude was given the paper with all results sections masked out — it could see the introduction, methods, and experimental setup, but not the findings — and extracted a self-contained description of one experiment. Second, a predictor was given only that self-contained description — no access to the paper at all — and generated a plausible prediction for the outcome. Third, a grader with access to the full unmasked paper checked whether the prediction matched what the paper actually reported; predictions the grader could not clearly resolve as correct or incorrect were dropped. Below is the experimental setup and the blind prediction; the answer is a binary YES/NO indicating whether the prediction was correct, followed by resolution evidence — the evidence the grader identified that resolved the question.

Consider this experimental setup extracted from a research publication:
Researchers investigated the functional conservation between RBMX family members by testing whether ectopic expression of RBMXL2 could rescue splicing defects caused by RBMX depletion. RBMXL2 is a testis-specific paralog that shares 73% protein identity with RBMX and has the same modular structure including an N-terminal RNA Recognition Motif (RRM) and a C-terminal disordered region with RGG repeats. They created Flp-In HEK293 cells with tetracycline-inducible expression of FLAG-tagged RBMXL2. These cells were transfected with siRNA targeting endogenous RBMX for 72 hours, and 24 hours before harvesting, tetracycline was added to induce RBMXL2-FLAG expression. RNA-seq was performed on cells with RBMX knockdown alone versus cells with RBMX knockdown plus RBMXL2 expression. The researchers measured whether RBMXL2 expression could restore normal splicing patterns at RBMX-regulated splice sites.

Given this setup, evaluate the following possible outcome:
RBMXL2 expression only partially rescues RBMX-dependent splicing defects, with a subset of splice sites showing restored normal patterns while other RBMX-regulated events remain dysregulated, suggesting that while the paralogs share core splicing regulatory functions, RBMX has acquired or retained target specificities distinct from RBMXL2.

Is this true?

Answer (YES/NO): NO